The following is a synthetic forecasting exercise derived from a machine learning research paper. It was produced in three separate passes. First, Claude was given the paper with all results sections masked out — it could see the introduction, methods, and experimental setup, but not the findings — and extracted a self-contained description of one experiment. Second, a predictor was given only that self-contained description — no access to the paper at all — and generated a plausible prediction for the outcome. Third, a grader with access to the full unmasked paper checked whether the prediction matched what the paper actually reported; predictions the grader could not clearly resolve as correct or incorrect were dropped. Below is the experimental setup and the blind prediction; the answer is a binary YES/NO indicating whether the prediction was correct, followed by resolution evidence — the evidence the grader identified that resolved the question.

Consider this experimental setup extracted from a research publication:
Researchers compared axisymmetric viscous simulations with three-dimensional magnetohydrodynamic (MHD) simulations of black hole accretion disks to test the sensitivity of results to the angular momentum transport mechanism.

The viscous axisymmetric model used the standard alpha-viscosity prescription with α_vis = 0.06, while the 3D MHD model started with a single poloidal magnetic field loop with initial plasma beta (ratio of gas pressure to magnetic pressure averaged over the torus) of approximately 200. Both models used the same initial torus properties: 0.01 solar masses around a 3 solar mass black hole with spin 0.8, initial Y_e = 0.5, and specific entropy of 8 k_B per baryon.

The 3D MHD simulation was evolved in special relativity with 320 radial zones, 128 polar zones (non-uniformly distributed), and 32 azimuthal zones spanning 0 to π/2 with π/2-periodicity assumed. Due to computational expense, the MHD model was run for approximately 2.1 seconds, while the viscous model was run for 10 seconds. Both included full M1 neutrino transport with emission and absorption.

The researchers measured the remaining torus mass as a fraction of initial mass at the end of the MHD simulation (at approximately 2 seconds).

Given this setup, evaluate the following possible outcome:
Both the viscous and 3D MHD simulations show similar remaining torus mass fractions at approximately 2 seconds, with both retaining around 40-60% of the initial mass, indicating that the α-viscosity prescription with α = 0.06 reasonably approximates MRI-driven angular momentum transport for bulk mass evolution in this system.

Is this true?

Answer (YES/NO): NO